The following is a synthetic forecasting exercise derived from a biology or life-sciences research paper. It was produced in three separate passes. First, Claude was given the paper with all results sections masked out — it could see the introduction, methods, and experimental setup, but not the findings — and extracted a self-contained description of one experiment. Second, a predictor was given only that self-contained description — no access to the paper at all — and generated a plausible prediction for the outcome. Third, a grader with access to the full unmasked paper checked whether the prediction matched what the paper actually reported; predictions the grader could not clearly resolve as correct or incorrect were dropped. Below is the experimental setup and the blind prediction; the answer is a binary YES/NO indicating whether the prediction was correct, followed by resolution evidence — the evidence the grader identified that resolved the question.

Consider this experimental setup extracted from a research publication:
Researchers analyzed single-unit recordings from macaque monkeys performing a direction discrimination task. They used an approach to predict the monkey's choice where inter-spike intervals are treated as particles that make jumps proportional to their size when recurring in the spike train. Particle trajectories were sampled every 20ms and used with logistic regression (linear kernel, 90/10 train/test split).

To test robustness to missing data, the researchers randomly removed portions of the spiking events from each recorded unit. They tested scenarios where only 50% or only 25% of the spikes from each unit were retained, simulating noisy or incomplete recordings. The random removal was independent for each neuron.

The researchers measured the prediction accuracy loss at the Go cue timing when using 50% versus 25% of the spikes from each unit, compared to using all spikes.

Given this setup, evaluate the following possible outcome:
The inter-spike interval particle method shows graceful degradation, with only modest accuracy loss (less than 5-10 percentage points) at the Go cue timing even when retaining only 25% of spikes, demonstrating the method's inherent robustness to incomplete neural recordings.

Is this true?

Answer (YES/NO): YES